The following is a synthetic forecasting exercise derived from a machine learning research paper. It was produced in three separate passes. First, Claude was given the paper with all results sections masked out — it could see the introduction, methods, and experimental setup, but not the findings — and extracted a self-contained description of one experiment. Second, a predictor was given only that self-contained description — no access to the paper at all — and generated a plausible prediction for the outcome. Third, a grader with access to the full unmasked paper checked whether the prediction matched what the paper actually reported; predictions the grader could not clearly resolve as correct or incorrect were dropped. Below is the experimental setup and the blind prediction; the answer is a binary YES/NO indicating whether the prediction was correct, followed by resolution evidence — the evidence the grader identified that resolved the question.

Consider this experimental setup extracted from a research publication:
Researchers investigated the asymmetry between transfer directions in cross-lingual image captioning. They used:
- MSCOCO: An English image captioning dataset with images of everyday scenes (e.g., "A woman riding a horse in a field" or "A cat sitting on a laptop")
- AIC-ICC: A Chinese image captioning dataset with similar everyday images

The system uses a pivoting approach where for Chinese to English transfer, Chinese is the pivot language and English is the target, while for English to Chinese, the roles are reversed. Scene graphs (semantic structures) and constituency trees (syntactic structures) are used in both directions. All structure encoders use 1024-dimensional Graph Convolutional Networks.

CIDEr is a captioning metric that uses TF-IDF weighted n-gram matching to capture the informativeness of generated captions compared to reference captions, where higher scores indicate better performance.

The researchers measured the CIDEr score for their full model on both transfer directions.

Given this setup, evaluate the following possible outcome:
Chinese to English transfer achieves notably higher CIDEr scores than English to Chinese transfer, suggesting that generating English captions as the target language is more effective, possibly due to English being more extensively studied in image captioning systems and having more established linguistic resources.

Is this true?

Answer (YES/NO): YES